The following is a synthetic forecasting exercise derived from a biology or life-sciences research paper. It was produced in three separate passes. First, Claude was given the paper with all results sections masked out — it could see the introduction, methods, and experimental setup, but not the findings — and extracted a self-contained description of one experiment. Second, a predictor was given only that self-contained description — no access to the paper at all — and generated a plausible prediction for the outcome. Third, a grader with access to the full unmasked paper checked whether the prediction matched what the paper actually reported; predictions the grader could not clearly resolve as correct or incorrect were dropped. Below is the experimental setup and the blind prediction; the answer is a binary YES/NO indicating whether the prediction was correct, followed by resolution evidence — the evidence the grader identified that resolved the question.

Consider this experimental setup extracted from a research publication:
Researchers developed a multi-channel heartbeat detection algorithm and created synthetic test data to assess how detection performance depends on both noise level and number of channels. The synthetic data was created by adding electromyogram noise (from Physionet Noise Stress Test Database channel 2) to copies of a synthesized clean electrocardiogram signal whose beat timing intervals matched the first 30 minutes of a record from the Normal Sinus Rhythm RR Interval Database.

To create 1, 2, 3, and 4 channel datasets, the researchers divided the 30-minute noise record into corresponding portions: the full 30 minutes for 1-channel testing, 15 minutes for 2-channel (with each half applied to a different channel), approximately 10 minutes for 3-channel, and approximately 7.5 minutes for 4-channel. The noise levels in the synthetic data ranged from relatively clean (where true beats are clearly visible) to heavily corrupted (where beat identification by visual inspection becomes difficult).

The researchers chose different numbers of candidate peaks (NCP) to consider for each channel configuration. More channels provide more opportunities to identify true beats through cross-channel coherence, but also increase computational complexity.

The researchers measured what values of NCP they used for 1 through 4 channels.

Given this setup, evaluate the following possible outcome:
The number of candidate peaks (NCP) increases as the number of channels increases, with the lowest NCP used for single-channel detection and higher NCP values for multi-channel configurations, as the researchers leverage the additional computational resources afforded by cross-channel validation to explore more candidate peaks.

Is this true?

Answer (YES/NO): YES